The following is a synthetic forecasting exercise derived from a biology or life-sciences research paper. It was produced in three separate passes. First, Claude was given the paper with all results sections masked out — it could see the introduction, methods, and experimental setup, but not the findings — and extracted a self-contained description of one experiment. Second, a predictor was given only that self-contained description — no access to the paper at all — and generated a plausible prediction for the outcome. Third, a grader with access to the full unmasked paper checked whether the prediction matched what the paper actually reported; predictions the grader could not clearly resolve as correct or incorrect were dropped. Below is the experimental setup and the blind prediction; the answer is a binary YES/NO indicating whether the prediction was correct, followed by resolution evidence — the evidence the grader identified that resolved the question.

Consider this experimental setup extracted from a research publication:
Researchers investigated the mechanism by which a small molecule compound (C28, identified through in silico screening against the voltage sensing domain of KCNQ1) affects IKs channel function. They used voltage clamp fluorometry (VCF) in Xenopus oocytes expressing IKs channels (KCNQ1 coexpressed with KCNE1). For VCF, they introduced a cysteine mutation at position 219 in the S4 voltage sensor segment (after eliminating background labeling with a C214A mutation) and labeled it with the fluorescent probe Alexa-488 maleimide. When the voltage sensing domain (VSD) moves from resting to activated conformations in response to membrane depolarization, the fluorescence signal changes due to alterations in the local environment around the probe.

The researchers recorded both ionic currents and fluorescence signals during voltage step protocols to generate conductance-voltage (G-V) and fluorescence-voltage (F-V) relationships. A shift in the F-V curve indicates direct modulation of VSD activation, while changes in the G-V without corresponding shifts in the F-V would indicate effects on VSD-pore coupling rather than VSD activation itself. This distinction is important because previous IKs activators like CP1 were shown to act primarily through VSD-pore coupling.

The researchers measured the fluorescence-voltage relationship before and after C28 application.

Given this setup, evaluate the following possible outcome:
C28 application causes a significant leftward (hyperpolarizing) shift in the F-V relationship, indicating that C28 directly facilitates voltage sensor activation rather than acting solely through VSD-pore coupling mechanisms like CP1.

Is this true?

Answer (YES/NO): YES